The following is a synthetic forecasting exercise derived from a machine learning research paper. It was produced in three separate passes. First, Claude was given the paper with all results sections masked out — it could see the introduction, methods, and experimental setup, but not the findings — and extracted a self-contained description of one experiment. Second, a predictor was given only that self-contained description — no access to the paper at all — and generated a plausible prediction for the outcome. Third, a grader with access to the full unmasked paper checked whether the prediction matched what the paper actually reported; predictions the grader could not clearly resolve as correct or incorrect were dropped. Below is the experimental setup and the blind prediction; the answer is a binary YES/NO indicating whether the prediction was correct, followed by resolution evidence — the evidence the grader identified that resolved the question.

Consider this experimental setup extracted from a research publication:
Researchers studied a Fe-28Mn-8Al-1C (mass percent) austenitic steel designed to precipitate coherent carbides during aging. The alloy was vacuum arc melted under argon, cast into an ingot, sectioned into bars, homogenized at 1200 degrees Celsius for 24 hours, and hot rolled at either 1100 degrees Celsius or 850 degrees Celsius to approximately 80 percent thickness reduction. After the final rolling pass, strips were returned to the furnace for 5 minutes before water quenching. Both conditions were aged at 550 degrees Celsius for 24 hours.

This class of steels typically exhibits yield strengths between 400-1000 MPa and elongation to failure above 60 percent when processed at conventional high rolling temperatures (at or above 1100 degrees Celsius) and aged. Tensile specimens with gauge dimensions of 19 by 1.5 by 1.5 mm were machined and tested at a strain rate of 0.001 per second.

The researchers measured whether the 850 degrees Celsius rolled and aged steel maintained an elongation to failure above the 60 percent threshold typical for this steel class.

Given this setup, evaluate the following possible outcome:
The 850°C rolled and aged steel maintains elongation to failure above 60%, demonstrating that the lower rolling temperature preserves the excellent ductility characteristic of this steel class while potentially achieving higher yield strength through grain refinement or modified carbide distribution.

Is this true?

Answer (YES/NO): NO